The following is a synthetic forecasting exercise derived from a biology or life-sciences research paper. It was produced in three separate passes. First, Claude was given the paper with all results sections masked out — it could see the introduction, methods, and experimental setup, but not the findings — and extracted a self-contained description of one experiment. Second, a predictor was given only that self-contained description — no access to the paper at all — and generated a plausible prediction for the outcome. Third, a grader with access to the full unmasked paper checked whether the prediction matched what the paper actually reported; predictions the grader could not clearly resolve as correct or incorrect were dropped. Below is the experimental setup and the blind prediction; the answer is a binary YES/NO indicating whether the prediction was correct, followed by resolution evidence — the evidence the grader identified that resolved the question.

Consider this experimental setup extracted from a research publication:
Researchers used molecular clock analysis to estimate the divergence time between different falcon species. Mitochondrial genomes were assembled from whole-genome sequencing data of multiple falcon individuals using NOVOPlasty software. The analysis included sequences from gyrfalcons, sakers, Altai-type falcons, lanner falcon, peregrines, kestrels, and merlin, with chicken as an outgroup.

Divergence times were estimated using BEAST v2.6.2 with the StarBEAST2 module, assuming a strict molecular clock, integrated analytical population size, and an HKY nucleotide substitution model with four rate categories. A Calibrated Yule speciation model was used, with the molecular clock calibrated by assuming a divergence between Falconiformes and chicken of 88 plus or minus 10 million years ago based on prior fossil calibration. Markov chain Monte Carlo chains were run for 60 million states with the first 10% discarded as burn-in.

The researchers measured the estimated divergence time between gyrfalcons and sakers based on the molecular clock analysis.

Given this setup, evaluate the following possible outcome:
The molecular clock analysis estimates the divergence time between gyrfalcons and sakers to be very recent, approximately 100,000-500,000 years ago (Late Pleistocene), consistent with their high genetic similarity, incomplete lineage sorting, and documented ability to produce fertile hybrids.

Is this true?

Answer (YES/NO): YES